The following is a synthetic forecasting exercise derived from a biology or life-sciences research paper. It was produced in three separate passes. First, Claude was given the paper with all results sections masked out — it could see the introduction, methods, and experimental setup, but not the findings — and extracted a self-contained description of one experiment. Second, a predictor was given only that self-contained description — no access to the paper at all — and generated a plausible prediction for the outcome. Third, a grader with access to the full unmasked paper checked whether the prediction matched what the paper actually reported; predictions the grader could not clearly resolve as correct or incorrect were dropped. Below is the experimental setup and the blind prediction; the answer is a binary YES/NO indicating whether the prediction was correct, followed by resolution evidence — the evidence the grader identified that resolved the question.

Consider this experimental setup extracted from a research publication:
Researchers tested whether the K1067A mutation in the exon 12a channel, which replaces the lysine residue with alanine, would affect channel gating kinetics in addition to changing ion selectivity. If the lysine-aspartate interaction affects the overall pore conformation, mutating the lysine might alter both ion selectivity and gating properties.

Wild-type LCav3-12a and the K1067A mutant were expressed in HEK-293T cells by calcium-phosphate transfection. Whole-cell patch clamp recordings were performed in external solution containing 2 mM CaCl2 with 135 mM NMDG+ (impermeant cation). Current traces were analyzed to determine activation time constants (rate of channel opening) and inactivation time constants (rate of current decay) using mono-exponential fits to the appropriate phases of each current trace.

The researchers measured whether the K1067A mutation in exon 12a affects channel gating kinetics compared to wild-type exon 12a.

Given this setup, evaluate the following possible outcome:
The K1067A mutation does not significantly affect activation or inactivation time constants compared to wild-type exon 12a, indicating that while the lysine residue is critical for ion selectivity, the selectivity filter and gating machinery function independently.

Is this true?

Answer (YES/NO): YES